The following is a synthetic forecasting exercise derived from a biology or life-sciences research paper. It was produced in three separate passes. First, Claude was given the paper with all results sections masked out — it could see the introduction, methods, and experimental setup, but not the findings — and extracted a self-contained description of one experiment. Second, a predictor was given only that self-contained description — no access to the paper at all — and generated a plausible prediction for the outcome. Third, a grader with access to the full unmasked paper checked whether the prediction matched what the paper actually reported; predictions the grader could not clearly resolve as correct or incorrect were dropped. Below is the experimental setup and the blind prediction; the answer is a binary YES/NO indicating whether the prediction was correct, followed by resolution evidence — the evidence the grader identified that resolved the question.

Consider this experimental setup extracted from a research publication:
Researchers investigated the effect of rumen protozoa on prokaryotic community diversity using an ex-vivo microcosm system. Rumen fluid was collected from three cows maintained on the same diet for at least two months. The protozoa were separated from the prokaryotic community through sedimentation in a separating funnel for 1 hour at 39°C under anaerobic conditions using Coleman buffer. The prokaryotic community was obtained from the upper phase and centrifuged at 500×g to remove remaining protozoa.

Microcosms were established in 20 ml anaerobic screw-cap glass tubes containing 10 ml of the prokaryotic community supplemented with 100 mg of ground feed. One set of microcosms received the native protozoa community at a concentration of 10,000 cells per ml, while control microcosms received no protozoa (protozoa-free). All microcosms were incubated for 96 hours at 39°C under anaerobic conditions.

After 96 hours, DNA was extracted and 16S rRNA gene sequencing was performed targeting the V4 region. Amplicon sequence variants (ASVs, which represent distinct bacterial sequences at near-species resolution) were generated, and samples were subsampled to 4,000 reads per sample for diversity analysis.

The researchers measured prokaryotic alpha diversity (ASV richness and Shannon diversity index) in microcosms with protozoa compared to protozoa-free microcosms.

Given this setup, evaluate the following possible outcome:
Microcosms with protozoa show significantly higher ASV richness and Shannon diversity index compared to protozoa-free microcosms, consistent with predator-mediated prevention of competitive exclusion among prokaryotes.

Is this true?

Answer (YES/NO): YES